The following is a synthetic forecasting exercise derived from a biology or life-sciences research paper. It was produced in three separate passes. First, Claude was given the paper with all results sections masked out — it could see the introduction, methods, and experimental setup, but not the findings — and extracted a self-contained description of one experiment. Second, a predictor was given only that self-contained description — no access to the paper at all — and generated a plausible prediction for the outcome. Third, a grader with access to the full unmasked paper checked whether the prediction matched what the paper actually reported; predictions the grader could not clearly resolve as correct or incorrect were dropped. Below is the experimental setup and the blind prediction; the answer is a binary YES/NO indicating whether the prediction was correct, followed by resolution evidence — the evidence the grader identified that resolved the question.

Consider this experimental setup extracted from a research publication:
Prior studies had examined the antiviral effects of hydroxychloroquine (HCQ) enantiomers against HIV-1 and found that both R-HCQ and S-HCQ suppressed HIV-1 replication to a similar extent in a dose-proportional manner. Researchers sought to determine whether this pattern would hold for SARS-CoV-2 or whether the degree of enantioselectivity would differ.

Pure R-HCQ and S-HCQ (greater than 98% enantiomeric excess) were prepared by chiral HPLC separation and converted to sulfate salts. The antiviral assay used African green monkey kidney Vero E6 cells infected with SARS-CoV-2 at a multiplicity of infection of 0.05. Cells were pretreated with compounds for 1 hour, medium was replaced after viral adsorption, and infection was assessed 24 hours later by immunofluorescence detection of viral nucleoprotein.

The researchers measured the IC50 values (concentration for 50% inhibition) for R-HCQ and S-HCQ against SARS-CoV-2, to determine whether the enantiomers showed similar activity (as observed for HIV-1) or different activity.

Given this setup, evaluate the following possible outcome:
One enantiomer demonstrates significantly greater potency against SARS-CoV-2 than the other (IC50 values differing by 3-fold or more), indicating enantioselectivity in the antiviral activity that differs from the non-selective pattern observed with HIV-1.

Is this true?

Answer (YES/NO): NO